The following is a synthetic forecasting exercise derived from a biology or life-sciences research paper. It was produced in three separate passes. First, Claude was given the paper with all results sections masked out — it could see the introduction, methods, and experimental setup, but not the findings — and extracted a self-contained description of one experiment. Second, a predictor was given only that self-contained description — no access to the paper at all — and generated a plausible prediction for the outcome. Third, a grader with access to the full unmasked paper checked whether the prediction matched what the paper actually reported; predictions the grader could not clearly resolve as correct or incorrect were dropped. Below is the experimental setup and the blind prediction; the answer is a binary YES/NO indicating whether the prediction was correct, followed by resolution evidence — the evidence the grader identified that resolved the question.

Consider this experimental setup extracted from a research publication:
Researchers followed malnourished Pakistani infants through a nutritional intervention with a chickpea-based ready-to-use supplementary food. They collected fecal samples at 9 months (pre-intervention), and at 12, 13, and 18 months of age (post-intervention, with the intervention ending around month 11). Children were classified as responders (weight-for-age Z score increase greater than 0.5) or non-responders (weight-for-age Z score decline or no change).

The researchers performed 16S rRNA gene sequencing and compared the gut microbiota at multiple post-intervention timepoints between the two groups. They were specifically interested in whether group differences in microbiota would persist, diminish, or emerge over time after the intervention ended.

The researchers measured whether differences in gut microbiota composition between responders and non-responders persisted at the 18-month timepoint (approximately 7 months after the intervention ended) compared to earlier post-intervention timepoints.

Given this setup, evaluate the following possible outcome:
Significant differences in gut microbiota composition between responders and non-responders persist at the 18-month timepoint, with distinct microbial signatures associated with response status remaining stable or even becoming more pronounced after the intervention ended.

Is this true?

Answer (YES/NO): NO